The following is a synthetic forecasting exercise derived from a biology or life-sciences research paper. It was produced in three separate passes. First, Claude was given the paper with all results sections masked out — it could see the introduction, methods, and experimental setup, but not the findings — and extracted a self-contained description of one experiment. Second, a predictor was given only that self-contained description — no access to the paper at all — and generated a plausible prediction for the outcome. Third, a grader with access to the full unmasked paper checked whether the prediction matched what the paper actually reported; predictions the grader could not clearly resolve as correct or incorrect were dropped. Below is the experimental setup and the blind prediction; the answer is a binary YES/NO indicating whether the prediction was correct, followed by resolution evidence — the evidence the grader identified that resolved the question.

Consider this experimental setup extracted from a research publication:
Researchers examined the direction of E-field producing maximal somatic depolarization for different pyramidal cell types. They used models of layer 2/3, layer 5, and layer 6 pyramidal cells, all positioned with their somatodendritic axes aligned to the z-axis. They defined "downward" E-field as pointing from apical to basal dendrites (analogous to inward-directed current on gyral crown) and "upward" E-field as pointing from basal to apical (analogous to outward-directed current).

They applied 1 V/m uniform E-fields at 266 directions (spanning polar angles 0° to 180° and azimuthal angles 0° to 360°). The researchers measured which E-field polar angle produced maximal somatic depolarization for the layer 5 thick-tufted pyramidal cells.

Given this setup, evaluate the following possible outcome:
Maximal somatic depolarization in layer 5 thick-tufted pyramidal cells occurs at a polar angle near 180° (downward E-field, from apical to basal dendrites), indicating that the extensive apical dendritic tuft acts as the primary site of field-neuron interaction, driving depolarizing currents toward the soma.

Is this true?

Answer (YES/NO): YES